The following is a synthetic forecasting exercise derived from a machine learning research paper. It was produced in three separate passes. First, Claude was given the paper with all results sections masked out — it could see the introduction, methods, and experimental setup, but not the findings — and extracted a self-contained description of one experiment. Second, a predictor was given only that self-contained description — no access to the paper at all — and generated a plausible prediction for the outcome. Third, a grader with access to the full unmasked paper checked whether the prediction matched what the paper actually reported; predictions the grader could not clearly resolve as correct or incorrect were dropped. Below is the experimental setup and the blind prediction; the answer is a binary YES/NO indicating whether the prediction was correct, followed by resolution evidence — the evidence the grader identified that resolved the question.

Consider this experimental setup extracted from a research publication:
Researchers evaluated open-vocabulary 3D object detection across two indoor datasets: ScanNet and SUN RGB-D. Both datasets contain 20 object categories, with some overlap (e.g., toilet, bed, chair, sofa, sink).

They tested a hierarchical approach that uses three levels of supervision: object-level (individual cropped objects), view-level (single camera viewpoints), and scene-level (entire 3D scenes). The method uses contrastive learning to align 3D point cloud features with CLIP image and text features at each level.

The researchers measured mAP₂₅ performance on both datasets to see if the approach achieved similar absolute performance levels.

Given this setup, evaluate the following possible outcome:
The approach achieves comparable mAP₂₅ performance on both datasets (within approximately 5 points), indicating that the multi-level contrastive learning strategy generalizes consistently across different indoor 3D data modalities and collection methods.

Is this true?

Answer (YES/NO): YES